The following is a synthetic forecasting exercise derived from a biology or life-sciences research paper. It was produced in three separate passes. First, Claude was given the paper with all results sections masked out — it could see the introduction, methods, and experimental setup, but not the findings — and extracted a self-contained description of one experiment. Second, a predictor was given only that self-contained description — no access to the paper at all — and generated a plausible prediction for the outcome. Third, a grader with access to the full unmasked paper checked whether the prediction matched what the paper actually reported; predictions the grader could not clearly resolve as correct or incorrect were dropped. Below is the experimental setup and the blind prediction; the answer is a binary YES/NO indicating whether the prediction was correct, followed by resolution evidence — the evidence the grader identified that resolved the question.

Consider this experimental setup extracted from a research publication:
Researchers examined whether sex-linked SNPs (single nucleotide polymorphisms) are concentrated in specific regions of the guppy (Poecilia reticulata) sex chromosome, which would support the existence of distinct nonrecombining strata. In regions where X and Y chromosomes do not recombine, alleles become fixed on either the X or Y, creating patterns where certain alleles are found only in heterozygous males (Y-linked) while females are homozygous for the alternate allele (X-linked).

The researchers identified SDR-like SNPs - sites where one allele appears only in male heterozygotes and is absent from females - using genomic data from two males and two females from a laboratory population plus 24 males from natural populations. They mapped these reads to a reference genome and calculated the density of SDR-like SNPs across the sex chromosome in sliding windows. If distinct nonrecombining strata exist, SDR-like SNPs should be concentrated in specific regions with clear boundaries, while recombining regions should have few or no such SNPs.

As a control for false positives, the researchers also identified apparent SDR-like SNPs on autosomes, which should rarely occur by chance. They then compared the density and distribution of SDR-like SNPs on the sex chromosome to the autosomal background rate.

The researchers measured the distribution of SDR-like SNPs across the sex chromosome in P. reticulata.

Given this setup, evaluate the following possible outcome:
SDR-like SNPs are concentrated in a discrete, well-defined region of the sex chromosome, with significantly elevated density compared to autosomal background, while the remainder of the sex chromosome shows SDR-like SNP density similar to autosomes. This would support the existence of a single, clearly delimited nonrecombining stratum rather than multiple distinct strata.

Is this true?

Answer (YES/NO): NO